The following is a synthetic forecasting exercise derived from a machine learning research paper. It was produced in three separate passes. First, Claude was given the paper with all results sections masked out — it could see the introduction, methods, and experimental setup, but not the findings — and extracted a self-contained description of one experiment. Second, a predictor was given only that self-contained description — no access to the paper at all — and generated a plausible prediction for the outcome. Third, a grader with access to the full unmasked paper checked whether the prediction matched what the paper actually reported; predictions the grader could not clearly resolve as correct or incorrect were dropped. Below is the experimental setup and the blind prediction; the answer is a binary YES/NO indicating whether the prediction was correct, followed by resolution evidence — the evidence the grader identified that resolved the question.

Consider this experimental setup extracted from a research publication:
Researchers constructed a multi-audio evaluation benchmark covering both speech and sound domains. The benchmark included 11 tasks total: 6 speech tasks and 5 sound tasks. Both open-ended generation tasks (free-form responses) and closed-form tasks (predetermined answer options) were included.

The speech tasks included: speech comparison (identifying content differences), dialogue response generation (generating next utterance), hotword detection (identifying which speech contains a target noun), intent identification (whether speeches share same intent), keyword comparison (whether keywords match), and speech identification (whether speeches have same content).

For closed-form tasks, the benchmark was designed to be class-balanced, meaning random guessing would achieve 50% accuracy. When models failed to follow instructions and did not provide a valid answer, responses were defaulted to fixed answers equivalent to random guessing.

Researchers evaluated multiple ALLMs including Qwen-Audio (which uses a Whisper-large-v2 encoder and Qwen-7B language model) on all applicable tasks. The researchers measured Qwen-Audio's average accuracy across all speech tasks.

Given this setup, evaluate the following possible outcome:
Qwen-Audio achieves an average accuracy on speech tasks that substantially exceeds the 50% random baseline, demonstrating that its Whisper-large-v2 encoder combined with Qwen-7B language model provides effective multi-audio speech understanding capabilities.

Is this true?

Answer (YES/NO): NO